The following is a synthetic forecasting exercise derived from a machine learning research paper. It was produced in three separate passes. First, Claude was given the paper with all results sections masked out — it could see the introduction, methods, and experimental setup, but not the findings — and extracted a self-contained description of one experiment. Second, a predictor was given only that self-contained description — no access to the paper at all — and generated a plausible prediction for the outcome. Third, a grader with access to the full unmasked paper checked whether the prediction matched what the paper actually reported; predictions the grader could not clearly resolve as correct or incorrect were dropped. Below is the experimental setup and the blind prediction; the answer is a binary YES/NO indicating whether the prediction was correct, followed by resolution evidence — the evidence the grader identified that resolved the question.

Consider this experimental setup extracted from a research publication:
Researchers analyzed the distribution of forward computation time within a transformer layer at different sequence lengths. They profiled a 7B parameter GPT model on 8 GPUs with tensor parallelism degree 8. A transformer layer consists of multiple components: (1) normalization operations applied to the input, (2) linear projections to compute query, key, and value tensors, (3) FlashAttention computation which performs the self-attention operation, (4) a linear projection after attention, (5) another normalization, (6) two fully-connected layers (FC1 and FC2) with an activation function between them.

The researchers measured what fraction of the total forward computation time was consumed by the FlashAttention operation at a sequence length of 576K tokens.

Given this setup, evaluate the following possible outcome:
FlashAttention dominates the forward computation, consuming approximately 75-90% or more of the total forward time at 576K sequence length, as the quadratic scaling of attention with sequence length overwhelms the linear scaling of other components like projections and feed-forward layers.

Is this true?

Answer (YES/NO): YES